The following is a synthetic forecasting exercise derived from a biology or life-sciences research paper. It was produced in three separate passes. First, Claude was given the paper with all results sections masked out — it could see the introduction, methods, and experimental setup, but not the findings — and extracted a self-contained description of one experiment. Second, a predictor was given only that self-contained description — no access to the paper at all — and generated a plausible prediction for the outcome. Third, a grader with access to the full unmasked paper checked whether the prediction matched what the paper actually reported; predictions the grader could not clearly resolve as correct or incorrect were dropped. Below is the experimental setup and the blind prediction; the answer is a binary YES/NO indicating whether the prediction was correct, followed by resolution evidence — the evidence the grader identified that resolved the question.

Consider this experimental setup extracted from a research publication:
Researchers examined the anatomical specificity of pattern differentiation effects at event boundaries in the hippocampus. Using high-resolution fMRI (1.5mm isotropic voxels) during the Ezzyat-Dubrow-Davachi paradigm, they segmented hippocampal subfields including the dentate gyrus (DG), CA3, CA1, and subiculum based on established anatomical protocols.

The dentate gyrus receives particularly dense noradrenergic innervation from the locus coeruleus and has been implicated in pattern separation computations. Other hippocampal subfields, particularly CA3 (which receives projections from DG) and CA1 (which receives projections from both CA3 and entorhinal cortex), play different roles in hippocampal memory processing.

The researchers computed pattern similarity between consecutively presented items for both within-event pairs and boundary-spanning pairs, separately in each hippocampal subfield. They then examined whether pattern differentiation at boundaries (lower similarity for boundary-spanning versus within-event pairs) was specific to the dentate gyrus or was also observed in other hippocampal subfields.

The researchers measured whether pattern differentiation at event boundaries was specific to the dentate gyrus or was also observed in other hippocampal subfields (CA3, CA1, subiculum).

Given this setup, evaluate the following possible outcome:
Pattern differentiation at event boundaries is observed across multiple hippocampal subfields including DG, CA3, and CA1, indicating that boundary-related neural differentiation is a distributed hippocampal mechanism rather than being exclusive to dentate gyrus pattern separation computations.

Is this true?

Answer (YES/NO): NO